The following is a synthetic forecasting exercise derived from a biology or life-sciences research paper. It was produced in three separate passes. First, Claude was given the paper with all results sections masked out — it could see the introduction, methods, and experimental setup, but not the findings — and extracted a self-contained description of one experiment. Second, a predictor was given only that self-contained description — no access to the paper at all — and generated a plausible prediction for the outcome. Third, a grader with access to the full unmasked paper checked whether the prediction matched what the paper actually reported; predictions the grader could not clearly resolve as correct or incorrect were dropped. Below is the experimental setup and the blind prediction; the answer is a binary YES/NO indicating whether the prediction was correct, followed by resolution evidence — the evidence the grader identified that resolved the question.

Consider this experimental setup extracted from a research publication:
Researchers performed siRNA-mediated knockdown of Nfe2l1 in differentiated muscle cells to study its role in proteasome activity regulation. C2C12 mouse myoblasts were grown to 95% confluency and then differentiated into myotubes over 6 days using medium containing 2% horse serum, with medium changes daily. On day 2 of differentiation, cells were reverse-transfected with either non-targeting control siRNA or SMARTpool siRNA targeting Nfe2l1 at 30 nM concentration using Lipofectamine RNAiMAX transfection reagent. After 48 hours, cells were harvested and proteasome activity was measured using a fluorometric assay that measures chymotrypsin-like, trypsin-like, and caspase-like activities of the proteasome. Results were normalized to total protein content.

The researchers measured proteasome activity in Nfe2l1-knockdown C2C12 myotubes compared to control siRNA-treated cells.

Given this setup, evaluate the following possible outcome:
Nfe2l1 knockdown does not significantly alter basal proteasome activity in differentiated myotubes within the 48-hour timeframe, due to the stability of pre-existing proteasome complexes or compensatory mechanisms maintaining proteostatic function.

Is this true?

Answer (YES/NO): NO